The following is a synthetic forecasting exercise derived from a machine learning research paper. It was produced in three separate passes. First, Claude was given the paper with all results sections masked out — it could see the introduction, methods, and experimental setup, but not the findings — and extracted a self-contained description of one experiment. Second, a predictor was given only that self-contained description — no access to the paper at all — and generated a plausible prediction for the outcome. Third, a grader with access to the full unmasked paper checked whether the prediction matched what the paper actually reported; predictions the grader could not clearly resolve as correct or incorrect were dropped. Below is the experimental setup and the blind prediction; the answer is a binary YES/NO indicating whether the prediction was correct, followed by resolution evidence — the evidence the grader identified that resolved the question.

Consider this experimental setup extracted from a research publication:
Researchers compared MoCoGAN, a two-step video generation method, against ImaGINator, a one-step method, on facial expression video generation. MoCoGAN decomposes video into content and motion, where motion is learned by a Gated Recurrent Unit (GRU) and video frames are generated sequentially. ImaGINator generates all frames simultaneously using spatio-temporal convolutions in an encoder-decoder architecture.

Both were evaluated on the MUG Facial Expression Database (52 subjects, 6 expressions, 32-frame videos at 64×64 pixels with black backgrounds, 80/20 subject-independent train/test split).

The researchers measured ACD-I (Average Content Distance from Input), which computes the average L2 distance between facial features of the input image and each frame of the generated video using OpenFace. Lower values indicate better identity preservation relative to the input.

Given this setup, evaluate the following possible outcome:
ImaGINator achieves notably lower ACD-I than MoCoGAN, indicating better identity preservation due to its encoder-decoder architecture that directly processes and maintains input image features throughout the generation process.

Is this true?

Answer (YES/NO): YES